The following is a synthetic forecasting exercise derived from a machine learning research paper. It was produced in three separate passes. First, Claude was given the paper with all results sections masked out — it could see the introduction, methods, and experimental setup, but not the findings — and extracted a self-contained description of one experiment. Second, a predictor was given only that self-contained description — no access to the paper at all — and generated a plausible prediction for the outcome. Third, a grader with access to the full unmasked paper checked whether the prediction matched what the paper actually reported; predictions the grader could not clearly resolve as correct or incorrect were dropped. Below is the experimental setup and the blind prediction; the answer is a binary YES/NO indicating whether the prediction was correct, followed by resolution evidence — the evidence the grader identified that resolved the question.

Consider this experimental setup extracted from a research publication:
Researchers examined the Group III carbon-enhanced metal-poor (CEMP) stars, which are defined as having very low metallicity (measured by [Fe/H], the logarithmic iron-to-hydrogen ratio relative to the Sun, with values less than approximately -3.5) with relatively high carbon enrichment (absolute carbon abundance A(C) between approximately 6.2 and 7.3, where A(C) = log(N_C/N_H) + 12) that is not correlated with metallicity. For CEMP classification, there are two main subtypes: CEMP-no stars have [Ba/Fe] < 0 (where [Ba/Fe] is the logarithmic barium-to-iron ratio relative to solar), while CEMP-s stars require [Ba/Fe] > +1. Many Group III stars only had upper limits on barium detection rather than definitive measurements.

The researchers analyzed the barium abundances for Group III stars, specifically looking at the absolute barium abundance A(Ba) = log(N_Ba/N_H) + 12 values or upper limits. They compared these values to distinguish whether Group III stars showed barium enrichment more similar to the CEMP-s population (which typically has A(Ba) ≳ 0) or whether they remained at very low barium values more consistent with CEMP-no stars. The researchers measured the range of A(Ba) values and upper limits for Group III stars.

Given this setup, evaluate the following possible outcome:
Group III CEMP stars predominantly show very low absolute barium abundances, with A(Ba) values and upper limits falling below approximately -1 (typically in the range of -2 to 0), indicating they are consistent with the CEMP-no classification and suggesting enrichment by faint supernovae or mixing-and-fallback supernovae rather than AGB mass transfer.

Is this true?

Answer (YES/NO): NO